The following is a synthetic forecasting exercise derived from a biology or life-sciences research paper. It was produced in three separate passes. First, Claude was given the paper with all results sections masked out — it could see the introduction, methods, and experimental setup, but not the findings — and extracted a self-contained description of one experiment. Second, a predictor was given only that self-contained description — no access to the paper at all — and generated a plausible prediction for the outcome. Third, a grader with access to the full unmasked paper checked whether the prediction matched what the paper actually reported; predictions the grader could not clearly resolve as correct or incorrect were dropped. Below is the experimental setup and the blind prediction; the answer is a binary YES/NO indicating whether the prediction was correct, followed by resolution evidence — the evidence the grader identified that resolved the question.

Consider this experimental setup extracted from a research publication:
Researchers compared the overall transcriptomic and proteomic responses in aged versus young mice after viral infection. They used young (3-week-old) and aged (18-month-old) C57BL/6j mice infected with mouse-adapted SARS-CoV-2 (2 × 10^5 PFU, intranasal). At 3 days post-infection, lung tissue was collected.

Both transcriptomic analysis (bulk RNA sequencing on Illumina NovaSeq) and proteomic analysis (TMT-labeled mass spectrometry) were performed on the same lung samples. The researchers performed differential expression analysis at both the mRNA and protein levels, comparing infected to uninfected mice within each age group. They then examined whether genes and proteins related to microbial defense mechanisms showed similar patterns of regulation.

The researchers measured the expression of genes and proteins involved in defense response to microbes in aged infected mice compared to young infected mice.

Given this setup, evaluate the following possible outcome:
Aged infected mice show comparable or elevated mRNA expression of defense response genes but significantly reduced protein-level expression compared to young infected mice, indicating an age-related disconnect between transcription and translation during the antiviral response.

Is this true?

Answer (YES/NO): NO